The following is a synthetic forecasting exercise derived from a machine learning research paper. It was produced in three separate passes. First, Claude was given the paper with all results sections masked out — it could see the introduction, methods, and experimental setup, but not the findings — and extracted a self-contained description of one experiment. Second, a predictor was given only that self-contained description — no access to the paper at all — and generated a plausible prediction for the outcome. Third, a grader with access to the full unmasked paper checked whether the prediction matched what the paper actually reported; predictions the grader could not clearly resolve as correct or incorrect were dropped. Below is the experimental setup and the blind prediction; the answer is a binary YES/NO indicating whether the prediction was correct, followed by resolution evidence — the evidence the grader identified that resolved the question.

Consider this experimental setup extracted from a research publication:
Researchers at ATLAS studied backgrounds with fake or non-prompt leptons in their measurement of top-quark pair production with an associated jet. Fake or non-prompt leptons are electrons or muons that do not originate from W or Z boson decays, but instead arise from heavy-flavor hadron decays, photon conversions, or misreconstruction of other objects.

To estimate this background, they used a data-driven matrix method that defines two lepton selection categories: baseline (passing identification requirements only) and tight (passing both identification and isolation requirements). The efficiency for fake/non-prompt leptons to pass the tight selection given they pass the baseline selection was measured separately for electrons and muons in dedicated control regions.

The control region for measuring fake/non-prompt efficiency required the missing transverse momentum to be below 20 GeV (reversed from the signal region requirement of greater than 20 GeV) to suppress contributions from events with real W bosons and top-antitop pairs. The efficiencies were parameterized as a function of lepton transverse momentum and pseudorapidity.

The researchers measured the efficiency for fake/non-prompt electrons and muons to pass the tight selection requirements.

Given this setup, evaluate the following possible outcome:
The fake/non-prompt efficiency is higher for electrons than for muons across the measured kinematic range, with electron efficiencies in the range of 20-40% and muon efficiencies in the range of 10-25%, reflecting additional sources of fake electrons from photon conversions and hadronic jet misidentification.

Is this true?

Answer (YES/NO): NO